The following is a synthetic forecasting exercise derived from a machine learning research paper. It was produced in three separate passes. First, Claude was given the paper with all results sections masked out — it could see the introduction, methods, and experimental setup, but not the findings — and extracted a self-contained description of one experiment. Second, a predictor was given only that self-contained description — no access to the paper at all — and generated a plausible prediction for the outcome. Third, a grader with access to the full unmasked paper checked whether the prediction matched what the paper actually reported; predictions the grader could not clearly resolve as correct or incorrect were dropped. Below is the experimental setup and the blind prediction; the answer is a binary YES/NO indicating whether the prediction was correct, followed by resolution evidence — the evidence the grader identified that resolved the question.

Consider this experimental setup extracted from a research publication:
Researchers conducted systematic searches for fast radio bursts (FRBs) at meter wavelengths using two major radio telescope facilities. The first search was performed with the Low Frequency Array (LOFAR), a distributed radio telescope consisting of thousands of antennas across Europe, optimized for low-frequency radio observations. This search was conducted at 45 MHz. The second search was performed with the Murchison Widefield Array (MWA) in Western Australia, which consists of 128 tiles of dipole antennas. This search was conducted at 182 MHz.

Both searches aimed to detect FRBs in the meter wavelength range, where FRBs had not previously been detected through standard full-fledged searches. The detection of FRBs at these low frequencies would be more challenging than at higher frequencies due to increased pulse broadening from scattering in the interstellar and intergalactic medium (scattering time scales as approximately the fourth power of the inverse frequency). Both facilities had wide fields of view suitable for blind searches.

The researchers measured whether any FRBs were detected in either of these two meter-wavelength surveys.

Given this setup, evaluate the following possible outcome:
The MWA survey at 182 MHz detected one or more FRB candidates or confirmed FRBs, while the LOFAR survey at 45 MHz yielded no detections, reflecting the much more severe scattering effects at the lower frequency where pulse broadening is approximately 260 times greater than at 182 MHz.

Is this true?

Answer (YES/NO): NO